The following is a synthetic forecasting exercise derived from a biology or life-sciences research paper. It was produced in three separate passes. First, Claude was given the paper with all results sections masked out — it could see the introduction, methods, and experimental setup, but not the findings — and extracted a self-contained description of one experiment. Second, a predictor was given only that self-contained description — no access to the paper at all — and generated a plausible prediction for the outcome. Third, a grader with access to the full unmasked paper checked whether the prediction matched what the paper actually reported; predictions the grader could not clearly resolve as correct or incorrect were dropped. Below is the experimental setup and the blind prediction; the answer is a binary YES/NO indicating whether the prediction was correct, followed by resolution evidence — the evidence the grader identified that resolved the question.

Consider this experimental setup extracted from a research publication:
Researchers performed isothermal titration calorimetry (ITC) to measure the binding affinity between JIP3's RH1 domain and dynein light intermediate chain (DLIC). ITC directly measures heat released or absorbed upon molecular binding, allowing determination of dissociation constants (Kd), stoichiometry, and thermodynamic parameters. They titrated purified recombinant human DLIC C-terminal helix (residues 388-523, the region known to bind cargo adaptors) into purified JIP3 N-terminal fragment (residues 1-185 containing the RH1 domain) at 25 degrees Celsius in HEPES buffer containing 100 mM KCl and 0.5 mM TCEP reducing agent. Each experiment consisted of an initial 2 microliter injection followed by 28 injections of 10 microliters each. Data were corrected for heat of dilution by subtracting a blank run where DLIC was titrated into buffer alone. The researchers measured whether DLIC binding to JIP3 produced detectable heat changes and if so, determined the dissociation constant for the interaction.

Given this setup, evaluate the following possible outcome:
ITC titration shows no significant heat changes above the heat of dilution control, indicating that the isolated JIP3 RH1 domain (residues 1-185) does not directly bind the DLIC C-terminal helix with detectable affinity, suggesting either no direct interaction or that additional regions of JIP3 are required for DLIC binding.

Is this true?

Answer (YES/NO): NO